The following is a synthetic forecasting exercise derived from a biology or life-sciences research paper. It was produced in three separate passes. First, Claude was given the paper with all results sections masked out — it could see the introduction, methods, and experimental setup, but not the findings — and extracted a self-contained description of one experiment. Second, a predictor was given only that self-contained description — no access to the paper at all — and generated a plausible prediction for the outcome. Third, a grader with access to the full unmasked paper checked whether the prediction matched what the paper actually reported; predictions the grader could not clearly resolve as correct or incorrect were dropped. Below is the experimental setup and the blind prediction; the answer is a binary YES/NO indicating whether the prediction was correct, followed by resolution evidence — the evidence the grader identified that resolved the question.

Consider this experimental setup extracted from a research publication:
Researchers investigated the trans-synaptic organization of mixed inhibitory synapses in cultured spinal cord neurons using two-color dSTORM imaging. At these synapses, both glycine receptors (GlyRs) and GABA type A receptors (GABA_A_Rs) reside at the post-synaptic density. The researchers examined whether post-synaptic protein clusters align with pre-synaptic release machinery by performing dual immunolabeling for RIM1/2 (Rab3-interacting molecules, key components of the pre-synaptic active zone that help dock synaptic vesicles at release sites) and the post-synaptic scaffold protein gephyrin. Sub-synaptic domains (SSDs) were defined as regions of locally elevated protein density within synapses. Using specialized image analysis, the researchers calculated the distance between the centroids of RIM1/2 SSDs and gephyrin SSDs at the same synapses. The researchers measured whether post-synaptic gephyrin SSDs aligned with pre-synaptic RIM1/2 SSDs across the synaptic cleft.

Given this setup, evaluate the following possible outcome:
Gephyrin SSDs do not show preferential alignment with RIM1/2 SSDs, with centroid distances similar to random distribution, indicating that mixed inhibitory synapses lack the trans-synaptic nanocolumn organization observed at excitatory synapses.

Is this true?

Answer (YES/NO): NO